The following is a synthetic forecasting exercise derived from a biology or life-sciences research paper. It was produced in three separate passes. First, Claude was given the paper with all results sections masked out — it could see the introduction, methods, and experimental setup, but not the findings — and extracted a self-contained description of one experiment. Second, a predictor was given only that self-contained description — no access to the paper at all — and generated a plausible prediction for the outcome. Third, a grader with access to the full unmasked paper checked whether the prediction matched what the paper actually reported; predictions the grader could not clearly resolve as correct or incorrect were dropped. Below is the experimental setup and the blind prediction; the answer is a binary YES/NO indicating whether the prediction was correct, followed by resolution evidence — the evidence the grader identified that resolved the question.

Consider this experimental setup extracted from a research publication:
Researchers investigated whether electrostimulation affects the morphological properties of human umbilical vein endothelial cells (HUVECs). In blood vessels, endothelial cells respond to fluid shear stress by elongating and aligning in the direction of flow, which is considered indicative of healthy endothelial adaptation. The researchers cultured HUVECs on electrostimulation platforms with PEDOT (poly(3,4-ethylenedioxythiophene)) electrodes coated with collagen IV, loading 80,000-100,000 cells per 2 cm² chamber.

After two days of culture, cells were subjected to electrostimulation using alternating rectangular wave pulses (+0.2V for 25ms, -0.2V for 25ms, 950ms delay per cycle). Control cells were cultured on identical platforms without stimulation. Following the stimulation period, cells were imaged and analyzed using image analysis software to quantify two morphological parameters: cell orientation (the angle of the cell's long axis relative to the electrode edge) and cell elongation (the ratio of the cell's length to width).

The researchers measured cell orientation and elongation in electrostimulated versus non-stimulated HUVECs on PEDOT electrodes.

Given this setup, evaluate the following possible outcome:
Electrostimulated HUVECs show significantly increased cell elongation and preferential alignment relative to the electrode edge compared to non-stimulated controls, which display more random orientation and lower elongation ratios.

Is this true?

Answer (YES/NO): NO